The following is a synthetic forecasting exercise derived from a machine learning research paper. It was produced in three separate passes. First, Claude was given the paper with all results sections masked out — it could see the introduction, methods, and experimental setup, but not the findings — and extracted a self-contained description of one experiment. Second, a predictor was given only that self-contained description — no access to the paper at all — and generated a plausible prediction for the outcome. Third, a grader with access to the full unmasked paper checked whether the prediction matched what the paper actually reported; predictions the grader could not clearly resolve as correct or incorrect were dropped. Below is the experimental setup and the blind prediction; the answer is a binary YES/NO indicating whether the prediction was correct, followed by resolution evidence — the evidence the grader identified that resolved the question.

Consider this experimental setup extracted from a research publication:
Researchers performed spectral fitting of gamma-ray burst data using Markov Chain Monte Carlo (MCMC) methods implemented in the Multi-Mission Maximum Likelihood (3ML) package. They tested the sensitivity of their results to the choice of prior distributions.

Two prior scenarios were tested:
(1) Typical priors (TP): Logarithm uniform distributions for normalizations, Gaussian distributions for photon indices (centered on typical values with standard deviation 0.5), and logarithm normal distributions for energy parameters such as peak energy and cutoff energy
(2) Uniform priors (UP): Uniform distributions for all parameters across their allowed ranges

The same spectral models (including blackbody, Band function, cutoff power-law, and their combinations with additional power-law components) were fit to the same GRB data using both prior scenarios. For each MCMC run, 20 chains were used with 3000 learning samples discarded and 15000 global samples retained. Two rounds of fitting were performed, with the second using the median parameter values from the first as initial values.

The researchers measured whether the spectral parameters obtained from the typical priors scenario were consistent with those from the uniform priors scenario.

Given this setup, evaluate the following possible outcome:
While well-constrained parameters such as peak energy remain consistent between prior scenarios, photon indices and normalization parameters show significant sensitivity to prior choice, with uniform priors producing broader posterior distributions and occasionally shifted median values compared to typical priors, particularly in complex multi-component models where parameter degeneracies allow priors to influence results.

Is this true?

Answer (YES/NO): NO